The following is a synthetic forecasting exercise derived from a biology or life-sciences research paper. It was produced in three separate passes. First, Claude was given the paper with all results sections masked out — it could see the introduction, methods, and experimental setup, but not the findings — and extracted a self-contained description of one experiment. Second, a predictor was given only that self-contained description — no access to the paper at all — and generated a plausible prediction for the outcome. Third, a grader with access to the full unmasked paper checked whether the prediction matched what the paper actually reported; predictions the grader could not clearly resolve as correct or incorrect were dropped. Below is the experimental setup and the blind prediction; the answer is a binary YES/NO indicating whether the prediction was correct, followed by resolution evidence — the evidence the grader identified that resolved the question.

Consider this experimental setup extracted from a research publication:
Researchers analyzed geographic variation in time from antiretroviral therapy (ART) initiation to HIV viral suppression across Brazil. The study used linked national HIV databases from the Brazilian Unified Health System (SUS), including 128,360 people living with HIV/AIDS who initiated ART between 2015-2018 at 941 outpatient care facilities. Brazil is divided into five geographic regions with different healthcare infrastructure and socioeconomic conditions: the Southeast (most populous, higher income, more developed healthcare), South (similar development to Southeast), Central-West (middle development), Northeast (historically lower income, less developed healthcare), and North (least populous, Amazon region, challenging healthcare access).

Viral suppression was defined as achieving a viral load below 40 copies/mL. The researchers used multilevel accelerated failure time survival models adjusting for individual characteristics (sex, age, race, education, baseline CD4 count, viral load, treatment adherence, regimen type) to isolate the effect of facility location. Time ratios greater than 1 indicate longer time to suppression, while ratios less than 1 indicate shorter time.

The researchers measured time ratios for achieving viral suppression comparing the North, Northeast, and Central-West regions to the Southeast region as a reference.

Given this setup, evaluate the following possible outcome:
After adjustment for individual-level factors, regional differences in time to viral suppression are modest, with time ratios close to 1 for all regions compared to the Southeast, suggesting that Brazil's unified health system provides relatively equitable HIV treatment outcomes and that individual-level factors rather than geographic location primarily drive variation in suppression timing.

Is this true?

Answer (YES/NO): NO